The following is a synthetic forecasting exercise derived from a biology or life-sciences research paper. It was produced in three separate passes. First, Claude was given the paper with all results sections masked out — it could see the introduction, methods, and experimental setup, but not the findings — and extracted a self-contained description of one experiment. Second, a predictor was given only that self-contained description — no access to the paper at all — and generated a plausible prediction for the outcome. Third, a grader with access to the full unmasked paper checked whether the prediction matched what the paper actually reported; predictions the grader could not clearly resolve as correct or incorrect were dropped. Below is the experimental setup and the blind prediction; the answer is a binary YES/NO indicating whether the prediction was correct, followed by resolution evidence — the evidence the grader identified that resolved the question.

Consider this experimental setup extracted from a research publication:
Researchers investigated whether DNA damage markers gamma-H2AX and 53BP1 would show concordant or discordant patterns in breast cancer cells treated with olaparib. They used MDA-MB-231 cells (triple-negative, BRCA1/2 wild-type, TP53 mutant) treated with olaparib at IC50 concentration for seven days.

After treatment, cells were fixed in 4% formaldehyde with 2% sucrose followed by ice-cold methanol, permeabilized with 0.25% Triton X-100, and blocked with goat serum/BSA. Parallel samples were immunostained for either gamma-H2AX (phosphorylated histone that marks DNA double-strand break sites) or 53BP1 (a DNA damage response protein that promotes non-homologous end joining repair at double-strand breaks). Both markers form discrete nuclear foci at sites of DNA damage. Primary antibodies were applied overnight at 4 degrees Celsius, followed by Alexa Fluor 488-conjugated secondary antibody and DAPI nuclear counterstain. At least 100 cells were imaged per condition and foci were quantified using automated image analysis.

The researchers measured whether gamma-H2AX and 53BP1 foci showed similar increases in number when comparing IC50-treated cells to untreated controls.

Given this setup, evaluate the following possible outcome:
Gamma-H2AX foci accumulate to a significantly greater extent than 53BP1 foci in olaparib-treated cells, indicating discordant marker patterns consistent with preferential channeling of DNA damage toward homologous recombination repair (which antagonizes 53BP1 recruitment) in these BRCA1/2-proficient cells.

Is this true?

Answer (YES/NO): NO